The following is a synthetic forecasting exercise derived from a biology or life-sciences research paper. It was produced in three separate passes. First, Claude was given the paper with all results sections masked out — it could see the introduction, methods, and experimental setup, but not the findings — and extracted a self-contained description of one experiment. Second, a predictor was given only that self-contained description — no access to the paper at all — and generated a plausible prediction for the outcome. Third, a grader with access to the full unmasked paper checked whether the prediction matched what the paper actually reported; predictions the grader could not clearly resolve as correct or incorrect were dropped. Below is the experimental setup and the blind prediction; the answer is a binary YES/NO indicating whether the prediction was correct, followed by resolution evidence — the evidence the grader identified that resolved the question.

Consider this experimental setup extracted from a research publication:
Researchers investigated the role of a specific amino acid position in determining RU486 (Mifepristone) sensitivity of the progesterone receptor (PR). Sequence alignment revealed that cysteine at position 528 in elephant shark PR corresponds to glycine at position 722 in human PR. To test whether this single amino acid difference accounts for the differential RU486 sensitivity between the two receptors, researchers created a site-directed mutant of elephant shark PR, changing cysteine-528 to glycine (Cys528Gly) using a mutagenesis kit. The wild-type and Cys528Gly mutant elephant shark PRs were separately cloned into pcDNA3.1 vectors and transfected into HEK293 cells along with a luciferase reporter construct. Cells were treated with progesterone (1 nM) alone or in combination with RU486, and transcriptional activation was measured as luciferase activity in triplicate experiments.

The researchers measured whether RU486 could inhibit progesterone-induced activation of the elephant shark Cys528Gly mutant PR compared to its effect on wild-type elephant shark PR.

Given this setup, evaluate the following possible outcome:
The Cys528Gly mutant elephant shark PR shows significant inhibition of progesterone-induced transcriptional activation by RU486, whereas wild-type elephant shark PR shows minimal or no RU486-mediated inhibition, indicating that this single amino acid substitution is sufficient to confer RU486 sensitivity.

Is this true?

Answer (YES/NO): YES